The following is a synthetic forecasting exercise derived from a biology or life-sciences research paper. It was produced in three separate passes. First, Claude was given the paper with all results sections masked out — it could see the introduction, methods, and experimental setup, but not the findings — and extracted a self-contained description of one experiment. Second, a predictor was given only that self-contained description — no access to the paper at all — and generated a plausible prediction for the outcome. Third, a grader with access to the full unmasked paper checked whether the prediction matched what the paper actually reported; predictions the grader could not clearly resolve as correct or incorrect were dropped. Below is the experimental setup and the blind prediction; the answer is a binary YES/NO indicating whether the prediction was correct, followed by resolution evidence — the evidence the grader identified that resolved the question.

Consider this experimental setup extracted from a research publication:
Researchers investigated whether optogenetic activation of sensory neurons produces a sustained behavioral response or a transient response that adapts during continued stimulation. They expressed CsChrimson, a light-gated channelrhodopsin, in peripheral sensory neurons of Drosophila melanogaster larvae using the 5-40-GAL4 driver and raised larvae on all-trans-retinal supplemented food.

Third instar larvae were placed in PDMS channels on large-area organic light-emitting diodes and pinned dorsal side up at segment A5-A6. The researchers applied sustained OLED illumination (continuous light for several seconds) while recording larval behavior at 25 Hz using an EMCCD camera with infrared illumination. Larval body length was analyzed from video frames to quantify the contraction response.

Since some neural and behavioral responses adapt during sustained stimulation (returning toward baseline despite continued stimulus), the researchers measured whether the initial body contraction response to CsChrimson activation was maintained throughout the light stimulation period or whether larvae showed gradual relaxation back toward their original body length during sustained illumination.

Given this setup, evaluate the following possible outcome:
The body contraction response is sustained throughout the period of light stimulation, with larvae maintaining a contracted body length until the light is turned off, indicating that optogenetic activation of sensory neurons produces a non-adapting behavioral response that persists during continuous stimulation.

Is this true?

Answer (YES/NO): YES